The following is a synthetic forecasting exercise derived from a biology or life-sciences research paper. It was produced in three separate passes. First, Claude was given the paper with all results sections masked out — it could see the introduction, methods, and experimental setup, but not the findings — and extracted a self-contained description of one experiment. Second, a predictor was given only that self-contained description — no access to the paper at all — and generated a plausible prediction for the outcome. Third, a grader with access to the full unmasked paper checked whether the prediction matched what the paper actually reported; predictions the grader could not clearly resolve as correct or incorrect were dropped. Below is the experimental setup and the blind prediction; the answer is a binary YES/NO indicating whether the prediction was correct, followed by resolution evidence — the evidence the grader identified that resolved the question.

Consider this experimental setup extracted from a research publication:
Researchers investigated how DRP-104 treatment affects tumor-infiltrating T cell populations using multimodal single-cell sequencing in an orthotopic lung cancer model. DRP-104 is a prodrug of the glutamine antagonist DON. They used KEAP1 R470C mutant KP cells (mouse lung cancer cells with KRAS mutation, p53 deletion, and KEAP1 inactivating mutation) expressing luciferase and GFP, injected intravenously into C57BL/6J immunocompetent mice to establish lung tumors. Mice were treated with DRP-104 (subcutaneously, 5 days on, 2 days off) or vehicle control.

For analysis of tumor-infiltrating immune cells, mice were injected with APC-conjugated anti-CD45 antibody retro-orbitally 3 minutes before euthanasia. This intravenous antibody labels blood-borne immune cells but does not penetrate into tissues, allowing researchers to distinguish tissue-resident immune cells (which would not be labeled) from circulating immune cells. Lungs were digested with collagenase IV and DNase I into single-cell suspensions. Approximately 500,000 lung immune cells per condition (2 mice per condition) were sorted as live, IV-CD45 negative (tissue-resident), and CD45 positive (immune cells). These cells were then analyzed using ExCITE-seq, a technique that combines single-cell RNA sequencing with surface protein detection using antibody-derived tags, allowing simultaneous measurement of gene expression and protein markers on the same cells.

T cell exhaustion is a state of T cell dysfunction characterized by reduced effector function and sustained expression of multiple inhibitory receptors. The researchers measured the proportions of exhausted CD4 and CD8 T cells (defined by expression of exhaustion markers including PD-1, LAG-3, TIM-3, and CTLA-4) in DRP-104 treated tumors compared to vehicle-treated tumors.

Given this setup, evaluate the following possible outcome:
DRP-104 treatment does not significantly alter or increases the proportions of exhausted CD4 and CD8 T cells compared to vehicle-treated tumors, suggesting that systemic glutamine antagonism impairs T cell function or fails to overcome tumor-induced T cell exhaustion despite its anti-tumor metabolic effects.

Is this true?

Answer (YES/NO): NO